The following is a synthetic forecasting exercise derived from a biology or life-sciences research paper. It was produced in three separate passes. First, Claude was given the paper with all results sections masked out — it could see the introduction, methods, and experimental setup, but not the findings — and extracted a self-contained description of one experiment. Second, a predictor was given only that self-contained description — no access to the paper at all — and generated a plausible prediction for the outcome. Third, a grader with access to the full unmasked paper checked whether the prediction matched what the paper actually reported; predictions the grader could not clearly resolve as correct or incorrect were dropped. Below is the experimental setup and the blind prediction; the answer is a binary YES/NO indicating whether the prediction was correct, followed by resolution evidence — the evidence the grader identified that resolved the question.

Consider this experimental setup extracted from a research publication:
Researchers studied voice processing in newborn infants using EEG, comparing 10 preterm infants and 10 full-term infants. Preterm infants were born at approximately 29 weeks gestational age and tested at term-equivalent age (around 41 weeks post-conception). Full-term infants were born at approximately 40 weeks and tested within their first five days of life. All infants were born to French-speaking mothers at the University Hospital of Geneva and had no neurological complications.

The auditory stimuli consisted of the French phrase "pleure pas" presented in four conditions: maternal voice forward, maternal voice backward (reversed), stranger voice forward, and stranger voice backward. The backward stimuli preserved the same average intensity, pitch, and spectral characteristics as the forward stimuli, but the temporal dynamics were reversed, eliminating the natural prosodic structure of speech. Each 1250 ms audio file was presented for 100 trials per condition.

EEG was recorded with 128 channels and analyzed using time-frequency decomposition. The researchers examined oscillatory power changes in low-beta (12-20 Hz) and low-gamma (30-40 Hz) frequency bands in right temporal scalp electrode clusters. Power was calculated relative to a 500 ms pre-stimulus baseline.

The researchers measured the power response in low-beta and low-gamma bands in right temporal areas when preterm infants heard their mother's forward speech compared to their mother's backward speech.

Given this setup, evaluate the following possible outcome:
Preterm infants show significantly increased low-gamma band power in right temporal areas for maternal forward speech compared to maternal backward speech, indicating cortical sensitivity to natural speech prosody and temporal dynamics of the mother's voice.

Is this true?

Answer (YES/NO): NO